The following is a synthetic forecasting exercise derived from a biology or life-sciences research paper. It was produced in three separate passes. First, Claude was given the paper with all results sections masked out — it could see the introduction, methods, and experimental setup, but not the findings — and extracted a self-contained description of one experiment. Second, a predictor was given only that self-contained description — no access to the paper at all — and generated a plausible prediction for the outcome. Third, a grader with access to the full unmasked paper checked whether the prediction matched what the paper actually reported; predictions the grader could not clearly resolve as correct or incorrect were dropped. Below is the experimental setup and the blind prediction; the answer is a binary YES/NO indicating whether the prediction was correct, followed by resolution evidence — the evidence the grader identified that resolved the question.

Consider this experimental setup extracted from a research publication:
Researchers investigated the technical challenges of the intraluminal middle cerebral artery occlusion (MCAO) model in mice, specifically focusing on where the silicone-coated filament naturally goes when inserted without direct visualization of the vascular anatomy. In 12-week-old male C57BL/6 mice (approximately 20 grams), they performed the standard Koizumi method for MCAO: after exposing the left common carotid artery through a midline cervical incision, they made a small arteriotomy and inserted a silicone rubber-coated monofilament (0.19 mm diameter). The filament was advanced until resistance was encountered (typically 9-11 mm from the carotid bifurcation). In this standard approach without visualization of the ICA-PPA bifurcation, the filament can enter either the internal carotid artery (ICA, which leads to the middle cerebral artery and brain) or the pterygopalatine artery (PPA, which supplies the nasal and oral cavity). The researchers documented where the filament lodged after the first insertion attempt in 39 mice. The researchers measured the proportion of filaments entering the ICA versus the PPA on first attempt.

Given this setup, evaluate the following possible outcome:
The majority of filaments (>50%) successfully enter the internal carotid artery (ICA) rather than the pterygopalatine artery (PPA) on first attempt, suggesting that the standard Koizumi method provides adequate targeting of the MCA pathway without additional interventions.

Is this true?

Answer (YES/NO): NO